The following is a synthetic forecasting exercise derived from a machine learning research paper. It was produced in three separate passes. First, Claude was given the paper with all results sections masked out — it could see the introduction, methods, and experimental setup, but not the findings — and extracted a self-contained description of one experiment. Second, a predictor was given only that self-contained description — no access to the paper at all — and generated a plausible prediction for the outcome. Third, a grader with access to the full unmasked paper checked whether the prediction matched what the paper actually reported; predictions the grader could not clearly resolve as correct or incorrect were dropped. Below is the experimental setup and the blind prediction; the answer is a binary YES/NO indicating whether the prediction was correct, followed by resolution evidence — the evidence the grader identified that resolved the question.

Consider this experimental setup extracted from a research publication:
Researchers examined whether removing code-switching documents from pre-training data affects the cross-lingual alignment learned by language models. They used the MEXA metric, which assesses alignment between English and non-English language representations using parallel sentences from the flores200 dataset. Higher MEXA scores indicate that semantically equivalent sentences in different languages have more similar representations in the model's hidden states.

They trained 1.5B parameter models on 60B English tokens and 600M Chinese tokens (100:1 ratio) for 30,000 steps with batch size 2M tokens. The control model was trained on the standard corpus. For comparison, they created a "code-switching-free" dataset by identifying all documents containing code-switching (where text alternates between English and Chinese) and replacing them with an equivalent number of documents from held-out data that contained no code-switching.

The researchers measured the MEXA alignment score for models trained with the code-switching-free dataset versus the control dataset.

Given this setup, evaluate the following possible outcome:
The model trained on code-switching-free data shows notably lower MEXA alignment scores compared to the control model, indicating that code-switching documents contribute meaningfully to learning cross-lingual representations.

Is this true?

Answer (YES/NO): YES